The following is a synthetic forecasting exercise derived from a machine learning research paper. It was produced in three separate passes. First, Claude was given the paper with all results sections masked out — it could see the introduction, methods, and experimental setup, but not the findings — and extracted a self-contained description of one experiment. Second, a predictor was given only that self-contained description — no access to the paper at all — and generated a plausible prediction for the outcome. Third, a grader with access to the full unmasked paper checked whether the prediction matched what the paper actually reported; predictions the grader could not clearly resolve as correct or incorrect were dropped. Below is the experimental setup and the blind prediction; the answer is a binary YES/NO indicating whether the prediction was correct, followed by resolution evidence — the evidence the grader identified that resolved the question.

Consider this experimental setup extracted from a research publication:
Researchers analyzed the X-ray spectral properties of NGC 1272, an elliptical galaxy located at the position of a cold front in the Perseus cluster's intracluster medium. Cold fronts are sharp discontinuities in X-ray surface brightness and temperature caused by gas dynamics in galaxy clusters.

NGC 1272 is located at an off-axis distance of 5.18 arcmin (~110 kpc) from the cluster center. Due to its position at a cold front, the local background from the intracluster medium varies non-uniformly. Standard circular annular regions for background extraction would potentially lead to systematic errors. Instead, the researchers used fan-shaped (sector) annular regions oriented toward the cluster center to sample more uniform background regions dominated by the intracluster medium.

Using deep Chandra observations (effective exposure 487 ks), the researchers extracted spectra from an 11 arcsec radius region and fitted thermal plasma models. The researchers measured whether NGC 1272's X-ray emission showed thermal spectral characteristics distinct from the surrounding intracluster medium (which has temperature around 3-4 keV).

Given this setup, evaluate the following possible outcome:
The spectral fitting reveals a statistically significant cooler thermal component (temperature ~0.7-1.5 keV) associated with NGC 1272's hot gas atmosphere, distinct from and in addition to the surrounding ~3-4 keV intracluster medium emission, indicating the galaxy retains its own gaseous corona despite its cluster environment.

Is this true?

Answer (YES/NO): YES